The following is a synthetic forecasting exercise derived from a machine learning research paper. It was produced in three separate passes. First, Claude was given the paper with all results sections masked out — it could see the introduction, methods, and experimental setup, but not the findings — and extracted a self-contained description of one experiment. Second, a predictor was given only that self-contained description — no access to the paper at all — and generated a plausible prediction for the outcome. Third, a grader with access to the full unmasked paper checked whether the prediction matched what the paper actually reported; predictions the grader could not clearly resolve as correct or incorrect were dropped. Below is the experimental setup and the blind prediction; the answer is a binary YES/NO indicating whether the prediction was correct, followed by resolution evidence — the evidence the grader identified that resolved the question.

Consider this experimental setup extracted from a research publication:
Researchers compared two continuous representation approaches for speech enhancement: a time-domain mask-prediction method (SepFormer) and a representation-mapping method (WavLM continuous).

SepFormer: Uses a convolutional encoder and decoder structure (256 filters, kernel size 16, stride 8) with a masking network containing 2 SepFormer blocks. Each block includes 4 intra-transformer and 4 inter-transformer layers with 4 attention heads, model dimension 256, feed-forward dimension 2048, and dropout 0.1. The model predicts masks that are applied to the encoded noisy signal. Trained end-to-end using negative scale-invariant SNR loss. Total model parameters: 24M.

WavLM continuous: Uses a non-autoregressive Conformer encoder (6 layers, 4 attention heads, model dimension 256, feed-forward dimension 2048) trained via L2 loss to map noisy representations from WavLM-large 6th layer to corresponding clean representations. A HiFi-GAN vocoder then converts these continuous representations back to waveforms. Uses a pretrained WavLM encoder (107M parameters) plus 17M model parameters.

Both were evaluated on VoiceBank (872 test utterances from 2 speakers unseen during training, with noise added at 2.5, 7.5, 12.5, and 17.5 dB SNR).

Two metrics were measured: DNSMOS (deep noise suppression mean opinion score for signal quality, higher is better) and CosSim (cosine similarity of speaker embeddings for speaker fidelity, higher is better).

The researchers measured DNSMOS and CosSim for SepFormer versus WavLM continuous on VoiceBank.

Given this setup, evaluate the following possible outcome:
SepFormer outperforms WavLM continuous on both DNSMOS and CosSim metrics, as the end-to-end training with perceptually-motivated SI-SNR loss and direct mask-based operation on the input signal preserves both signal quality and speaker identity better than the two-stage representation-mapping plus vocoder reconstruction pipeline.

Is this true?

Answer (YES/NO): NO